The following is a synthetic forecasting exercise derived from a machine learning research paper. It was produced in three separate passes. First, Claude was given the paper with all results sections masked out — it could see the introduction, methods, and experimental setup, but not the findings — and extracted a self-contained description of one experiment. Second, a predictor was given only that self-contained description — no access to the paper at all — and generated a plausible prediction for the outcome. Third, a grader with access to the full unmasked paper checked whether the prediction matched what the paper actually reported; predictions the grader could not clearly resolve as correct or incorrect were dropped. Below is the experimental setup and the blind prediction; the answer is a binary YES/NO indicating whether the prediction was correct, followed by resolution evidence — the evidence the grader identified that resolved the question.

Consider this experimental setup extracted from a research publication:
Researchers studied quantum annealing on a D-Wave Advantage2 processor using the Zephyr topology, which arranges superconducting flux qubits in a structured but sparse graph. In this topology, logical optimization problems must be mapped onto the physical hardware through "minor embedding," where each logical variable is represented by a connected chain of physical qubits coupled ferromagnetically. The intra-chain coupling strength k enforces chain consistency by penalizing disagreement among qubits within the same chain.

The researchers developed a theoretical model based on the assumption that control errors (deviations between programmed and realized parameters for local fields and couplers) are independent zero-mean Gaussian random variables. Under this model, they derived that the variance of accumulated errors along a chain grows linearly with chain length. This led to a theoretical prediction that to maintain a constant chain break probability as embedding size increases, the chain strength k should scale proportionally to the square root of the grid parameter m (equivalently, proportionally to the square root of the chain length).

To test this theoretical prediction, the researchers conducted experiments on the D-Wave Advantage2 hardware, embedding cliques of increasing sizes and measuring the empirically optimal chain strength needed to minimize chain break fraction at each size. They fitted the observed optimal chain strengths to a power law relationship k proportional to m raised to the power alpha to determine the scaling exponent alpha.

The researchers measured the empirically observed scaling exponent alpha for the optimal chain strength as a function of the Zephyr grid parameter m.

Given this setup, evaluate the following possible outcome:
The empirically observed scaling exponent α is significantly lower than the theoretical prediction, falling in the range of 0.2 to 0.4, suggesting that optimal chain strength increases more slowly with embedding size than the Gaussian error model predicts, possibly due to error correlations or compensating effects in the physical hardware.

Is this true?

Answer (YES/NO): NO